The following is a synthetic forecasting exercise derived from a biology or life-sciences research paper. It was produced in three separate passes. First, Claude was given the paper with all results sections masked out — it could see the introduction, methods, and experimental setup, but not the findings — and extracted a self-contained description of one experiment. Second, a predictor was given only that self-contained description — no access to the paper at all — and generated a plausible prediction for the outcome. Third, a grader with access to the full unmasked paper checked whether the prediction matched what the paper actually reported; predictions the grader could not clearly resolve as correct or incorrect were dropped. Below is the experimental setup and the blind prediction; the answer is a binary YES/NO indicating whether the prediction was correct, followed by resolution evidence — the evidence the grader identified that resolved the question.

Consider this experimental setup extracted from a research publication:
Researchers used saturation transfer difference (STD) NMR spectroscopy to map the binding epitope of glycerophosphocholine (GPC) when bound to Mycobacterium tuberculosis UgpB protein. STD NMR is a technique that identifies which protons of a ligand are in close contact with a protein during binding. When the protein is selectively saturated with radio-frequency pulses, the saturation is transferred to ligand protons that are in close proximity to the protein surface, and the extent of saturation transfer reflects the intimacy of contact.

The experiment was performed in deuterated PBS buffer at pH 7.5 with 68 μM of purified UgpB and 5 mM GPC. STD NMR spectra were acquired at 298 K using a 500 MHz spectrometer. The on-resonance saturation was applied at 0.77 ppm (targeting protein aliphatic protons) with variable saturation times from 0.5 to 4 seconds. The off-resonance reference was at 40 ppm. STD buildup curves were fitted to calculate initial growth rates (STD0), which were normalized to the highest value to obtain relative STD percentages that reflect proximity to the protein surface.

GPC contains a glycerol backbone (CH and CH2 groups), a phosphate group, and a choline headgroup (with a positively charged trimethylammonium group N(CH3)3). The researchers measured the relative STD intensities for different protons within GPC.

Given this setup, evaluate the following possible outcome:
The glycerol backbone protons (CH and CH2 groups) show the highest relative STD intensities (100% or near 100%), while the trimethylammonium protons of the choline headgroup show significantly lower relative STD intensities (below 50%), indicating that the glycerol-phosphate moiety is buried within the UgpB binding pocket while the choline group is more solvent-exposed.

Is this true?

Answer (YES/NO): YES